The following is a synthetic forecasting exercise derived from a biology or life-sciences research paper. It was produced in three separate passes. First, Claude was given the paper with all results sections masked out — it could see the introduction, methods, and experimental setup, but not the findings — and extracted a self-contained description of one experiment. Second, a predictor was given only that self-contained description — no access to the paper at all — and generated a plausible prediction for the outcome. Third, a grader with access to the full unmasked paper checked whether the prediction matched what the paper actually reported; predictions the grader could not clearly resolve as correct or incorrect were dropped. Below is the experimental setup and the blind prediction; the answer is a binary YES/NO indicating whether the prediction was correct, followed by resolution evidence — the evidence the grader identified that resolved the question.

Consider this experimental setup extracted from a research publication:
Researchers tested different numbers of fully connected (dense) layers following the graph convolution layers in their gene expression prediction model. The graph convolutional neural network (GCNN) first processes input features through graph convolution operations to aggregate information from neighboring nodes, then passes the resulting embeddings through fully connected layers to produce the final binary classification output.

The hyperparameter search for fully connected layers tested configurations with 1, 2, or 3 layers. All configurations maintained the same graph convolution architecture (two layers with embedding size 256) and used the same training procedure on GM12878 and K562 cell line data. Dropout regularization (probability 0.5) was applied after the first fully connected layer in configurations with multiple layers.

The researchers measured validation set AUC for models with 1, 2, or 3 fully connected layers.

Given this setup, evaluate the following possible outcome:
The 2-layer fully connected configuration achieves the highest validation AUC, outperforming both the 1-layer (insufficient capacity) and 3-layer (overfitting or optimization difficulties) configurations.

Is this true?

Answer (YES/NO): NO